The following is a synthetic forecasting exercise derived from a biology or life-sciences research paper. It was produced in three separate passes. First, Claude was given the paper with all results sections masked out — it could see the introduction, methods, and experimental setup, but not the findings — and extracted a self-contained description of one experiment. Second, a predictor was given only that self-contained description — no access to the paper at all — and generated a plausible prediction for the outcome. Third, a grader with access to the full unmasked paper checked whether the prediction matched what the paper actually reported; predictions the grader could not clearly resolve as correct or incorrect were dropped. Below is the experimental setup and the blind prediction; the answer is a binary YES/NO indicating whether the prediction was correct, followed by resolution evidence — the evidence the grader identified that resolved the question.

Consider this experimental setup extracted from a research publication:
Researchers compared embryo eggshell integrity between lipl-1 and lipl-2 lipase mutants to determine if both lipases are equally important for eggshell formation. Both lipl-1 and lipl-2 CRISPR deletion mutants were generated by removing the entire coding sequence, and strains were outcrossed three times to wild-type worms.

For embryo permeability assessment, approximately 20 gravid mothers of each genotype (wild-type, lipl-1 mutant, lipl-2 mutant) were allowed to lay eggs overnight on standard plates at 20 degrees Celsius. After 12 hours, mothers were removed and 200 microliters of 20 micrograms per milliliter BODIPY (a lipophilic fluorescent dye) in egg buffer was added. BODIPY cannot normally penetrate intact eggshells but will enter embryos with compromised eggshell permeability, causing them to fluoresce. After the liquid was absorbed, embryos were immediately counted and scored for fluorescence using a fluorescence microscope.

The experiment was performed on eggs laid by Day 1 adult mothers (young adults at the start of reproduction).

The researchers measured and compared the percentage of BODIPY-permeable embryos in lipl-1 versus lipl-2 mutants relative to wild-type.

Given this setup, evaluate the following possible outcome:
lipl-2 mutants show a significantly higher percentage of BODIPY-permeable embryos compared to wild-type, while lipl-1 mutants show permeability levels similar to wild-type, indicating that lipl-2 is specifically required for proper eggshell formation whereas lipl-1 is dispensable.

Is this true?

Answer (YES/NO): NO